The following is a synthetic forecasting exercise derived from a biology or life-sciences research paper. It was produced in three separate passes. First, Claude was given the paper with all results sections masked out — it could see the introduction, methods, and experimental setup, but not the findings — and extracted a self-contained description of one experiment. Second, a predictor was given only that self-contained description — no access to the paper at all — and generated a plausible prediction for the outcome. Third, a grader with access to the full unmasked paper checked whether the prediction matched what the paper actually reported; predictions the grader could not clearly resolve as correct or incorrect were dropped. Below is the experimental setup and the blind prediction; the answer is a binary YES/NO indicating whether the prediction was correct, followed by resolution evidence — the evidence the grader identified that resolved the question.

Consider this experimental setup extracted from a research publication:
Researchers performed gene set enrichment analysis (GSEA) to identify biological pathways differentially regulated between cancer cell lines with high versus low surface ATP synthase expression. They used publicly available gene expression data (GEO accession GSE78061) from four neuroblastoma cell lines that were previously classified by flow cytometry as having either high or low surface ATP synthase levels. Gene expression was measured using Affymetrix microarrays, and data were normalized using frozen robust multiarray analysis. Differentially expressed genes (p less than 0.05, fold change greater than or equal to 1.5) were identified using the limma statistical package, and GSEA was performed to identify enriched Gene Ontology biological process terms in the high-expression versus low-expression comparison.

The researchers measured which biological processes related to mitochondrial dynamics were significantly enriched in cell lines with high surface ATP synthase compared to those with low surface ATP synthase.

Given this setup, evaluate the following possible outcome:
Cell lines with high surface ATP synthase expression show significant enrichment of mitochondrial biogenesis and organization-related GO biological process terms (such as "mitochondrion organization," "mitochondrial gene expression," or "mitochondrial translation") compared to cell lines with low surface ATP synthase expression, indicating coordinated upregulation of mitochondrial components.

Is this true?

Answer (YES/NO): NO